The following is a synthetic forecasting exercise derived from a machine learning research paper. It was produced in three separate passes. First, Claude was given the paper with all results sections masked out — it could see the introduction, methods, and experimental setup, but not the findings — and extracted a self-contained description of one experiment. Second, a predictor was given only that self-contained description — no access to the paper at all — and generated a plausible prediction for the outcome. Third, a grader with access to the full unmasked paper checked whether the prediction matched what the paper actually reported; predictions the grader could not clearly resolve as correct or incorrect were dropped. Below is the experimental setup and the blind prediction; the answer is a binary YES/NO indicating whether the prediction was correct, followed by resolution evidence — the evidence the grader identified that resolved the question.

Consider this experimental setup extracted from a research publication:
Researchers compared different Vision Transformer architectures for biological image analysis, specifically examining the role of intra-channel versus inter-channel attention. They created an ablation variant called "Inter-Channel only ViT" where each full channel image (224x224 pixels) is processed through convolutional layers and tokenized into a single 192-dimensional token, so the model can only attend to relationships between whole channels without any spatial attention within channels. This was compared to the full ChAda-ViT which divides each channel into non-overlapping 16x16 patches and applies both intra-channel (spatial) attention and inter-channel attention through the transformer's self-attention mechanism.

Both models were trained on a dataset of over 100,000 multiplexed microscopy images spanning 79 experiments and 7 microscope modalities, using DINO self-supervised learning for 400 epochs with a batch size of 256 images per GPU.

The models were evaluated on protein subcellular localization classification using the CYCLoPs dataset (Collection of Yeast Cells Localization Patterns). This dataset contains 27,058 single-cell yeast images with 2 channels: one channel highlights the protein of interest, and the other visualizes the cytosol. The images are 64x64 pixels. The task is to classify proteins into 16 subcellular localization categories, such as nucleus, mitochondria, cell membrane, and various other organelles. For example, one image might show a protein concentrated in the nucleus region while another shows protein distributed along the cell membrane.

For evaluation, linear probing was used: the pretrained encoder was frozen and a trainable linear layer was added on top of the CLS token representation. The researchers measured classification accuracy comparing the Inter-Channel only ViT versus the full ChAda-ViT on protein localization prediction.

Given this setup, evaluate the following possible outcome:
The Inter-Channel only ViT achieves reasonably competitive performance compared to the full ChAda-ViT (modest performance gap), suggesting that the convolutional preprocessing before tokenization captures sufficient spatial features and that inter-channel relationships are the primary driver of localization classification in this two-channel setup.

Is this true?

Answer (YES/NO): NO